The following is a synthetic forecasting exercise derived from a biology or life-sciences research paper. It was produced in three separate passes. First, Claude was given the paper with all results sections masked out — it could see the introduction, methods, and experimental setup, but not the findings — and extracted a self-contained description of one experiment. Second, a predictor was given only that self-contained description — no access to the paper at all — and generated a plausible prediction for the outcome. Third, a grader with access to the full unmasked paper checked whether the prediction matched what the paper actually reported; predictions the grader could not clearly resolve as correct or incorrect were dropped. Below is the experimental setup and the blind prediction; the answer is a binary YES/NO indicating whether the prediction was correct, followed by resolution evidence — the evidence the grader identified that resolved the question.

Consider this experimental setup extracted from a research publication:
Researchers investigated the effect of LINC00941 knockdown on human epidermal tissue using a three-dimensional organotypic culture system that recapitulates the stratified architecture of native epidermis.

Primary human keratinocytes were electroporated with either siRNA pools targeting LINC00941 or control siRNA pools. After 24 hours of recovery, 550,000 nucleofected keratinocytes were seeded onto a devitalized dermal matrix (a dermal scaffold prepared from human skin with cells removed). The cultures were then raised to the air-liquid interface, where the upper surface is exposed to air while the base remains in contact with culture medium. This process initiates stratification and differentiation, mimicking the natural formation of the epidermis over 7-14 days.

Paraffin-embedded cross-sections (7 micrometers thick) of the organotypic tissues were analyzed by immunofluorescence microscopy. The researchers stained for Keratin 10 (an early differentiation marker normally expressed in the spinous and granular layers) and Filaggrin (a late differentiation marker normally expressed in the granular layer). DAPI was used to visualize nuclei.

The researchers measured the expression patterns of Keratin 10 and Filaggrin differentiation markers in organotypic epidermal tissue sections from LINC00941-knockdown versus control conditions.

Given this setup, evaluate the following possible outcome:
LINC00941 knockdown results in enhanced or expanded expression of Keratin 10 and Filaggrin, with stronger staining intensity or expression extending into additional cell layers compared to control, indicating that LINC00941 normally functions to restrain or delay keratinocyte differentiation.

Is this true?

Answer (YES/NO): YES